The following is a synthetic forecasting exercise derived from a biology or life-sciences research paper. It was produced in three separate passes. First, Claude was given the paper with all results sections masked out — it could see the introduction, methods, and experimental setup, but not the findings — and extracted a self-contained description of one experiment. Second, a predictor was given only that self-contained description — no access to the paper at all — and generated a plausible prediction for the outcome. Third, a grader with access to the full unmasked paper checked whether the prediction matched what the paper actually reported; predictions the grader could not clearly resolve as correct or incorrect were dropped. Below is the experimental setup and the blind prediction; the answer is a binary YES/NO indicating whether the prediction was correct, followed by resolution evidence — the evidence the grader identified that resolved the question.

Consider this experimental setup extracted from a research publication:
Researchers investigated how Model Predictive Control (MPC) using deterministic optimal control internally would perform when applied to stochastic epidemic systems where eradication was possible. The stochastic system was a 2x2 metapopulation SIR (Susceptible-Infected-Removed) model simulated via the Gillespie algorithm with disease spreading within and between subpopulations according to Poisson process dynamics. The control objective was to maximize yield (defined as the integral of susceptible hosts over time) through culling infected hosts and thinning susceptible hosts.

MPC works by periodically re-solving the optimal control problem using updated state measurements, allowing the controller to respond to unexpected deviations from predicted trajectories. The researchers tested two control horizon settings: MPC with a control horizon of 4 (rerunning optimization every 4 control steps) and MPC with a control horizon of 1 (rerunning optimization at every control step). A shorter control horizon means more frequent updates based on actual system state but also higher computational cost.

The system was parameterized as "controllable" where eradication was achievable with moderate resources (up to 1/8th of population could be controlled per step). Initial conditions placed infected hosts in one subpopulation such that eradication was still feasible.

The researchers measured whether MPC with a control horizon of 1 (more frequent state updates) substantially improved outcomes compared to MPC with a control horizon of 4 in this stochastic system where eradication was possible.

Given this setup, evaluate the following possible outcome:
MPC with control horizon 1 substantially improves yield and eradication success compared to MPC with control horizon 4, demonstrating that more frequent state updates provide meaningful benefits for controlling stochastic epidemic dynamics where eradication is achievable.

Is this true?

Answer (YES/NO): NO